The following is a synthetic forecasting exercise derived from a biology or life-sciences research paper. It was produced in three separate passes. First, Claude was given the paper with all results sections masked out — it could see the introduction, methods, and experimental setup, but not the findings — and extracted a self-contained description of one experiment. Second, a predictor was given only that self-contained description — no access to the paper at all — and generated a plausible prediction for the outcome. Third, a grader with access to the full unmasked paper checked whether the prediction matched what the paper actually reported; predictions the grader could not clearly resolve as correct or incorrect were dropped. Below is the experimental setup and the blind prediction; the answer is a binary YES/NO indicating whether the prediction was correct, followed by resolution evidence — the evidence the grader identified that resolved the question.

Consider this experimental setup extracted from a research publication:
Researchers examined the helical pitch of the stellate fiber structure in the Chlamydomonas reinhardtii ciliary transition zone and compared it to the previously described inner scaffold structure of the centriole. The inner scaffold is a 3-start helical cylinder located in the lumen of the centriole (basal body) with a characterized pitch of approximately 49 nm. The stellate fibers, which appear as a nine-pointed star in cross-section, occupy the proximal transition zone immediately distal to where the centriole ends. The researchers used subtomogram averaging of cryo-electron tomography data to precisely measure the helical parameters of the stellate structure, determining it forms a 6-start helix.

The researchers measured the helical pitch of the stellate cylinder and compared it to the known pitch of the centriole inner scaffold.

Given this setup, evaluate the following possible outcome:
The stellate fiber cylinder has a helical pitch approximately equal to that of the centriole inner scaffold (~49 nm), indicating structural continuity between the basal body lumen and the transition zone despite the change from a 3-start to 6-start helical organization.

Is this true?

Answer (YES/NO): YES